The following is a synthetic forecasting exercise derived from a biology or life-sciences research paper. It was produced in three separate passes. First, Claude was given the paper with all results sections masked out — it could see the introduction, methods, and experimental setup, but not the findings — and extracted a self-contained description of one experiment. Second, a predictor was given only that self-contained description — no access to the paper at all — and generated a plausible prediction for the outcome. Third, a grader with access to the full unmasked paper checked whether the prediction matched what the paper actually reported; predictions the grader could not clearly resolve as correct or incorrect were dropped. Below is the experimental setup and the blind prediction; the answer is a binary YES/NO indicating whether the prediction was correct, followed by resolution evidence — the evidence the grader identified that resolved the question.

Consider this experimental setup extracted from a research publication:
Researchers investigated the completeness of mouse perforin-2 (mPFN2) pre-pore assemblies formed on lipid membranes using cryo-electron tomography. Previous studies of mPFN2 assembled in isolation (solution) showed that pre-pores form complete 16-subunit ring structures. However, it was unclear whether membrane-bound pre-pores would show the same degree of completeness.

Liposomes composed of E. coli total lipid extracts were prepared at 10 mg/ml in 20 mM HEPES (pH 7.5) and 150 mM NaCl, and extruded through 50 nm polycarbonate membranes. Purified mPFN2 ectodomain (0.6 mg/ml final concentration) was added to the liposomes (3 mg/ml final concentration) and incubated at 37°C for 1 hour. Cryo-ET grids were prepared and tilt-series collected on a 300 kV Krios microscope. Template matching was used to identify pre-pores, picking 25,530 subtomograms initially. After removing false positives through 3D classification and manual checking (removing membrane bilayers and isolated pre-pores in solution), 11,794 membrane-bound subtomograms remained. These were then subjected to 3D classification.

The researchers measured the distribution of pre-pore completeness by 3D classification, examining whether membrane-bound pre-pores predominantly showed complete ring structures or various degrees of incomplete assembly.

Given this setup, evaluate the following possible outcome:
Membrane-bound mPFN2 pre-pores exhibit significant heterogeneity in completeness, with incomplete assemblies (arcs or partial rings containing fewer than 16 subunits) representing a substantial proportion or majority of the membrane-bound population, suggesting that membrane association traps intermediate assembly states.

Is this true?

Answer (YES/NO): YES